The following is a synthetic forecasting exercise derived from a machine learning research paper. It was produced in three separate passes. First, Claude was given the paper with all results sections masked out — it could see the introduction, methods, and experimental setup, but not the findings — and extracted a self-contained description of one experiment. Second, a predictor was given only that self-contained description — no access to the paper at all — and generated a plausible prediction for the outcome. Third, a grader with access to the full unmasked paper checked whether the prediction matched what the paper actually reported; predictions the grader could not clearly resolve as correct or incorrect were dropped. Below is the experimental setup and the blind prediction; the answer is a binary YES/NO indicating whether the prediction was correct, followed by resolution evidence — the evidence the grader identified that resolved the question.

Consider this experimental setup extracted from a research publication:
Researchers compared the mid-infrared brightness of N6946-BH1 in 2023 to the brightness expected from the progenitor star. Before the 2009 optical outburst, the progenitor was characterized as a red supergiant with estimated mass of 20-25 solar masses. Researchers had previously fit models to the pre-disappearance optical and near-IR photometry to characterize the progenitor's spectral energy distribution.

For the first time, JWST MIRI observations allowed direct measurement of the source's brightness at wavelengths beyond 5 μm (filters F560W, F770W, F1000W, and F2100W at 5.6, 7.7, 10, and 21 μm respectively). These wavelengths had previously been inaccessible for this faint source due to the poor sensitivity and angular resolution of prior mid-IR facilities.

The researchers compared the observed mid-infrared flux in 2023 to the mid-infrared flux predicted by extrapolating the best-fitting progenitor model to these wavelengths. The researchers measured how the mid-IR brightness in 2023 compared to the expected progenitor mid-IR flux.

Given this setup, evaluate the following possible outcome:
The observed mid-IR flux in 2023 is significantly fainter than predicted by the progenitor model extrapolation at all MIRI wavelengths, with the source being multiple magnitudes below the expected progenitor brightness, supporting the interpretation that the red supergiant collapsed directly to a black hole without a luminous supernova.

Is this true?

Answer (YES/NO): NO